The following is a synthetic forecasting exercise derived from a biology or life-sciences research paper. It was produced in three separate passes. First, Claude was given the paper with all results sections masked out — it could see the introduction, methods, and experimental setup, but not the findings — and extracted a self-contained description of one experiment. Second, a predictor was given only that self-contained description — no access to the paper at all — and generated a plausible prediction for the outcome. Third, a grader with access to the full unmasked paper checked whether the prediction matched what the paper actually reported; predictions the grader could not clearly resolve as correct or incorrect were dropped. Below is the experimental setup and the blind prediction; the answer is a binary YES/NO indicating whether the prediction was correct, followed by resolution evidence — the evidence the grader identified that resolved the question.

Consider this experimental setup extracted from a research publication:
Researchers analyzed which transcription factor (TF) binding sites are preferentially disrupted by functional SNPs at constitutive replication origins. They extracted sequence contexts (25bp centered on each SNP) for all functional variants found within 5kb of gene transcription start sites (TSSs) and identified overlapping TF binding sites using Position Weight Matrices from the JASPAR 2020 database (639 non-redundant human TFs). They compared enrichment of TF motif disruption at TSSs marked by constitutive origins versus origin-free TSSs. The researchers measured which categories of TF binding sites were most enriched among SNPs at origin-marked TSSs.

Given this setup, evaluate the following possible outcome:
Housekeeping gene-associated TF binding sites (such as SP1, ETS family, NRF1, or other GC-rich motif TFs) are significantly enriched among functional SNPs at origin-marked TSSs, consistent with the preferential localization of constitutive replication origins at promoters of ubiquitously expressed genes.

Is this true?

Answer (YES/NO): YES